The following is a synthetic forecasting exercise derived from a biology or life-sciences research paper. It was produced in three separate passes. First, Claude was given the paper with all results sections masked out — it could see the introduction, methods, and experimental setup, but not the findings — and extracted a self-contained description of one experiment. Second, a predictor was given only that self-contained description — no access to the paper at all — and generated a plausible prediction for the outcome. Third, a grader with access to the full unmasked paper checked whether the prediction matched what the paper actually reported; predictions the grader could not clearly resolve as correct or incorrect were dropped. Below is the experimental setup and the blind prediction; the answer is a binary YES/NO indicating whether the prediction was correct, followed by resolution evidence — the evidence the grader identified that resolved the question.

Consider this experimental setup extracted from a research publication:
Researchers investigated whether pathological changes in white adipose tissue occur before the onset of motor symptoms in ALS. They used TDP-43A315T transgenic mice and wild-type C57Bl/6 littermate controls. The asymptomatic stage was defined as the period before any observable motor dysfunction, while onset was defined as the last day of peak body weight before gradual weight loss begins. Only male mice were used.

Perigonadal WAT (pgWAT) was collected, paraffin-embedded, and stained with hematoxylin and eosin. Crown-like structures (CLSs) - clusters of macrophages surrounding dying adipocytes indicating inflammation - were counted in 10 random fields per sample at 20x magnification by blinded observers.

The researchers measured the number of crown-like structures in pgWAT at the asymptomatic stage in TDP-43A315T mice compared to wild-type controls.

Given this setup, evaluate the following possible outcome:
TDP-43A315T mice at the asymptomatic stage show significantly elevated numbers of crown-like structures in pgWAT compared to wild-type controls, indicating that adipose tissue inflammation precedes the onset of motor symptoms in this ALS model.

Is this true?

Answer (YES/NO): YES